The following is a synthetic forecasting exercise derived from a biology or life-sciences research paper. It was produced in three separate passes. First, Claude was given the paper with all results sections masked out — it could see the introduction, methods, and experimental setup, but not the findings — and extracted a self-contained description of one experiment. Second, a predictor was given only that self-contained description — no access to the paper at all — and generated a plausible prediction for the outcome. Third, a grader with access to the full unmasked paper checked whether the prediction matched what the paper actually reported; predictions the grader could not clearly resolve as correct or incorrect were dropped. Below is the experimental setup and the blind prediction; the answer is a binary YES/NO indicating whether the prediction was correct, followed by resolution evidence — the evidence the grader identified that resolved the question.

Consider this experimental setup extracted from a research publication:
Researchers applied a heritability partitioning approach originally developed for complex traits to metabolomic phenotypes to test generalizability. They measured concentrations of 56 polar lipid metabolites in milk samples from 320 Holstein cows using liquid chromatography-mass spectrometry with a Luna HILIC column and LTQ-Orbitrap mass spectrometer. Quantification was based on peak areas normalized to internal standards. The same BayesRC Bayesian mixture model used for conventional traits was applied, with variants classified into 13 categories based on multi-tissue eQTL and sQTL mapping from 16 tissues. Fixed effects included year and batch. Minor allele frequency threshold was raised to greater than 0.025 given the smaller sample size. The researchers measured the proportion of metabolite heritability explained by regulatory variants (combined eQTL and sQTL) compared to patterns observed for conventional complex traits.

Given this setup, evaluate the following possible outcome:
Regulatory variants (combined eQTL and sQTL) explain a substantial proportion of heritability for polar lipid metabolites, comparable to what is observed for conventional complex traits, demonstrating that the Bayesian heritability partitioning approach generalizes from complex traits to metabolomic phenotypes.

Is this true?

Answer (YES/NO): YES